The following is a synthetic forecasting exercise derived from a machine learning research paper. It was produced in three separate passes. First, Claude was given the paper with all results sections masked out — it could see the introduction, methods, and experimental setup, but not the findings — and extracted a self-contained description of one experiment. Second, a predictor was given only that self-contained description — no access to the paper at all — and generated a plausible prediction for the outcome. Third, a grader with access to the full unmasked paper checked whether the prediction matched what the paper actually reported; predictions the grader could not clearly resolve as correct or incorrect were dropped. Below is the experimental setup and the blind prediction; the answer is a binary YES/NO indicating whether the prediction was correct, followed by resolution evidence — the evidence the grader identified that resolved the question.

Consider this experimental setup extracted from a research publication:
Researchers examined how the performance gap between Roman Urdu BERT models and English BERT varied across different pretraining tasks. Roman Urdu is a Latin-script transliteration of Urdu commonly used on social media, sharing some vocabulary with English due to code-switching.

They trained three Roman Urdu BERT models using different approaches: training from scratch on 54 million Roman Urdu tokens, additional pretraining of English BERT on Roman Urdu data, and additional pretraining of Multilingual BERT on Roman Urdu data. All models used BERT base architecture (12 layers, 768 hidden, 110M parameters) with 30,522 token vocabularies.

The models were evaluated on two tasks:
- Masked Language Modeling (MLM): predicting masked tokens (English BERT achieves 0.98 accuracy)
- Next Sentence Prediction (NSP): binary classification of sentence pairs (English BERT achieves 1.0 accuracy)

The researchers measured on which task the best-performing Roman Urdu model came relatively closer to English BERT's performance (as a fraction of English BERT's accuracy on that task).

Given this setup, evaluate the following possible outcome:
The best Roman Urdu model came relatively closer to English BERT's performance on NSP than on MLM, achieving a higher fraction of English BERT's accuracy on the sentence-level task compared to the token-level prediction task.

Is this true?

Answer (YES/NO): YES